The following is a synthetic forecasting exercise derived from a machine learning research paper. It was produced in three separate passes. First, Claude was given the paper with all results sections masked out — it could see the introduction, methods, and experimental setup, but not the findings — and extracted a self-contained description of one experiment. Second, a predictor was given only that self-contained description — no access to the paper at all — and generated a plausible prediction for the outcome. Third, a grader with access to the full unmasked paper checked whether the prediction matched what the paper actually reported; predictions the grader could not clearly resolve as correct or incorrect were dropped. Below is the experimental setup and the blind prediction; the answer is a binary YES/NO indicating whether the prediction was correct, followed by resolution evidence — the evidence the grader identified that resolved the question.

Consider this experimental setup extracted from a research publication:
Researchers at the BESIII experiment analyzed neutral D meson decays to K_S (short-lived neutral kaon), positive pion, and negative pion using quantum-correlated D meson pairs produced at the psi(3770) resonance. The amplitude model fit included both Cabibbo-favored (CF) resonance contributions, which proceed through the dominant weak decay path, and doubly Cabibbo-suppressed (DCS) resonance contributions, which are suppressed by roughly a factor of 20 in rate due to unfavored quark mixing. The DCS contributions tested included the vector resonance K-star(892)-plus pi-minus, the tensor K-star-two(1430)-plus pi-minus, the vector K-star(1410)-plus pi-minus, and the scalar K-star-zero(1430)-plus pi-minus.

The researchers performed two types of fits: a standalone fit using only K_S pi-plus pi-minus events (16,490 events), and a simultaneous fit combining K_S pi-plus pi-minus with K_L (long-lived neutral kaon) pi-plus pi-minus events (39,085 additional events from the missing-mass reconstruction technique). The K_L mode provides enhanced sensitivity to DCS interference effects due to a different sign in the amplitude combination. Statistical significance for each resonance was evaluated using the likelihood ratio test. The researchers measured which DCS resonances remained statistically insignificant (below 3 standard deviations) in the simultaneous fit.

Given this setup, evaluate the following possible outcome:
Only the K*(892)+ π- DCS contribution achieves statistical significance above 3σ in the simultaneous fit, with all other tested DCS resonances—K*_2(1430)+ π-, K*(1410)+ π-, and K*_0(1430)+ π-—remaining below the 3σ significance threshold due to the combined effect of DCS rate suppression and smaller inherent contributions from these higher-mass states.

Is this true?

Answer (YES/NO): NO